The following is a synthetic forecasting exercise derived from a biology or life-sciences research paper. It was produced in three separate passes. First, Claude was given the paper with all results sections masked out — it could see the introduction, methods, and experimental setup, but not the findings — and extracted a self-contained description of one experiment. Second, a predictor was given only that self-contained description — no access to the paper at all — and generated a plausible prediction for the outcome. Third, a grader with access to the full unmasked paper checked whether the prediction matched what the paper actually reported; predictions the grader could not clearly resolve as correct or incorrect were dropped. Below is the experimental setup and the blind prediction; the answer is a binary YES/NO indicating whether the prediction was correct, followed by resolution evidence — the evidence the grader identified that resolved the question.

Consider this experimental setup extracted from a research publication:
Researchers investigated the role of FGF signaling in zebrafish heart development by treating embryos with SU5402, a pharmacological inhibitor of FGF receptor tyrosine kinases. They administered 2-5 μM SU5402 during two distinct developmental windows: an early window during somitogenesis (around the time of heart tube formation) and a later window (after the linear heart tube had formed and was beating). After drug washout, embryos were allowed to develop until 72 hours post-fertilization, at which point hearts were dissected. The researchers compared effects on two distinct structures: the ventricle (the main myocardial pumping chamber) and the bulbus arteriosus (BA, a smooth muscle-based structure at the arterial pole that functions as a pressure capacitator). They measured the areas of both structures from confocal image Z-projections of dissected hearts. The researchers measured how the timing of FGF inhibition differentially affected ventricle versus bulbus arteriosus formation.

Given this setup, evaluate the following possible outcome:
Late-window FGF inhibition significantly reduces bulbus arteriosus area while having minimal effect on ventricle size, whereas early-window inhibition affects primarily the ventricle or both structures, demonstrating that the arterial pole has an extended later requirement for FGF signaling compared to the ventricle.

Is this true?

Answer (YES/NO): NO